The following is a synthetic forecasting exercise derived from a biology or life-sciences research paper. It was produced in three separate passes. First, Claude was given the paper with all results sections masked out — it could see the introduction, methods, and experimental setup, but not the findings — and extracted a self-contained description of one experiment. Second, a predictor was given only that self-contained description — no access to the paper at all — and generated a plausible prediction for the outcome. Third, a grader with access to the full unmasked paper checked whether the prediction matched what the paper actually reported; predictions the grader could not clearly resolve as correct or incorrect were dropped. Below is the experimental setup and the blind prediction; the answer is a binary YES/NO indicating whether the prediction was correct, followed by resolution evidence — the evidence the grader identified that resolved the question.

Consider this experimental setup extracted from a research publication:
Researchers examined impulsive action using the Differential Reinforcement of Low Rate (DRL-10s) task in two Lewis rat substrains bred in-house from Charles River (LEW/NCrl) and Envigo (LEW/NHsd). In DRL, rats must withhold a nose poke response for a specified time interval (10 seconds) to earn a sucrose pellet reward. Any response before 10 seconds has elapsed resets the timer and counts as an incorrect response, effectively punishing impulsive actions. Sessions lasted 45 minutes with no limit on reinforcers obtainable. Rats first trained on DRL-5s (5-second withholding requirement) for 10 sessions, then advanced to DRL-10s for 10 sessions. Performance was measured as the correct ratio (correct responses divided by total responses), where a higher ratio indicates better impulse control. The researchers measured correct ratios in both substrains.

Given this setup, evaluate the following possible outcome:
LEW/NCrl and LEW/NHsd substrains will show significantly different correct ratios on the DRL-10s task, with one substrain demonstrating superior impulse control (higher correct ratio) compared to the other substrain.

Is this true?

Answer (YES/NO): YES